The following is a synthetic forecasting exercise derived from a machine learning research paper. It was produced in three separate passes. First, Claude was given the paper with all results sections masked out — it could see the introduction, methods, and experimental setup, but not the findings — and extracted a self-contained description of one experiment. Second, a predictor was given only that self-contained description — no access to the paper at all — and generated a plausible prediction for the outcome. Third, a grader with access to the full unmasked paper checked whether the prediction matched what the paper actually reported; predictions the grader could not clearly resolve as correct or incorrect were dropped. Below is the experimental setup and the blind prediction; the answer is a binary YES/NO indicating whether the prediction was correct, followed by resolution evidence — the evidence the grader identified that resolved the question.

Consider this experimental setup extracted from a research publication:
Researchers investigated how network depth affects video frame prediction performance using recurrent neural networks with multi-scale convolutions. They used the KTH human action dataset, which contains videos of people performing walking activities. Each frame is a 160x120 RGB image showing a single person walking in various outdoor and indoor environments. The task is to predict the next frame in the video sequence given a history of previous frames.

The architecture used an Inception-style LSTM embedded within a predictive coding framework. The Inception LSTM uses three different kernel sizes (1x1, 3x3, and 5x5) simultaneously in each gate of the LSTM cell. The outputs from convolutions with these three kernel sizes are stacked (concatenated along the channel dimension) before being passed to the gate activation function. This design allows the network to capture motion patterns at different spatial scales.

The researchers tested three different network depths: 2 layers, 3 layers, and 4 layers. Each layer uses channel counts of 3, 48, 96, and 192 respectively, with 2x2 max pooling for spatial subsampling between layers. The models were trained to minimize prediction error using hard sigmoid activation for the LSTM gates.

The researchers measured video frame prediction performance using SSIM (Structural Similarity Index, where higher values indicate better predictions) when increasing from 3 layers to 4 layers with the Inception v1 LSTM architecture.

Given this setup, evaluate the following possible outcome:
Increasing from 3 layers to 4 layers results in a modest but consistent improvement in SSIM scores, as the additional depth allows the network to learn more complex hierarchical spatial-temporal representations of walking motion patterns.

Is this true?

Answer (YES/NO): NO